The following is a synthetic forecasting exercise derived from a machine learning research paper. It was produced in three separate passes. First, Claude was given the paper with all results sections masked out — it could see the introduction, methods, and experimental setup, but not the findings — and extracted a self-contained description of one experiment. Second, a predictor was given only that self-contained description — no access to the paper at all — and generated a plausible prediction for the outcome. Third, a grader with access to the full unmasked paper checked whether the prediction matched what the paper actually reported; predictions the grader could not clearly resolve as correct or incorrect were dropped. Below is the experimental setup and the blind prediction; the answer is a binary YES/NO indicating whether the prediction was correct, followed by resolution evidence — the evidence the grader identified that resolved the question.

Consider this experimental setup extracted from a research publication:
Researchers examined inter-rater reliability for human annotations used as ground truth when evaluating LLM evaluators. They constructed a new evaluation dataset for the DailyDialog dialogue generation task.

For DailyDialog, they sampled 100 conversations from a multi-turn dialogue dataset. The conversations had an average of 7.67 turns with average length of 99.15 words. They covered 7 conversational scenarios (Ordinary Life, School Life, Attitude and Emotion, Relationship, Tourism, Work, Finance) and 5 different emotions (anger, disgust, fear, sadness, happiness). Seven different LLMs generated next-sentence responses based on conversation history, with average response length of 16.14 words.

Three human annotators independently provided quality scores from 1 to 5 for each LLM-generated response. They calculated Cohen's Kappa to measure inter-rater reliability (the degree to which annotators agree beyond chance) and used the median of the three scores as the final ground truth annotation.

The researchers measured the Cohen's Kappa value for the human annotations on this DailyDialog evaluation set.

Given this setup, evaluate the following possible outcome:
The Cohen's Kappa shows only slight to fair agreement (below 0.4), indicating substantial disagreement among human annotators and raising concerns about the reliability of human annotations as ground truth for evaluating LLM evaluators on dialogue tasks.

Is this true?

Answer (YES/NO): NO